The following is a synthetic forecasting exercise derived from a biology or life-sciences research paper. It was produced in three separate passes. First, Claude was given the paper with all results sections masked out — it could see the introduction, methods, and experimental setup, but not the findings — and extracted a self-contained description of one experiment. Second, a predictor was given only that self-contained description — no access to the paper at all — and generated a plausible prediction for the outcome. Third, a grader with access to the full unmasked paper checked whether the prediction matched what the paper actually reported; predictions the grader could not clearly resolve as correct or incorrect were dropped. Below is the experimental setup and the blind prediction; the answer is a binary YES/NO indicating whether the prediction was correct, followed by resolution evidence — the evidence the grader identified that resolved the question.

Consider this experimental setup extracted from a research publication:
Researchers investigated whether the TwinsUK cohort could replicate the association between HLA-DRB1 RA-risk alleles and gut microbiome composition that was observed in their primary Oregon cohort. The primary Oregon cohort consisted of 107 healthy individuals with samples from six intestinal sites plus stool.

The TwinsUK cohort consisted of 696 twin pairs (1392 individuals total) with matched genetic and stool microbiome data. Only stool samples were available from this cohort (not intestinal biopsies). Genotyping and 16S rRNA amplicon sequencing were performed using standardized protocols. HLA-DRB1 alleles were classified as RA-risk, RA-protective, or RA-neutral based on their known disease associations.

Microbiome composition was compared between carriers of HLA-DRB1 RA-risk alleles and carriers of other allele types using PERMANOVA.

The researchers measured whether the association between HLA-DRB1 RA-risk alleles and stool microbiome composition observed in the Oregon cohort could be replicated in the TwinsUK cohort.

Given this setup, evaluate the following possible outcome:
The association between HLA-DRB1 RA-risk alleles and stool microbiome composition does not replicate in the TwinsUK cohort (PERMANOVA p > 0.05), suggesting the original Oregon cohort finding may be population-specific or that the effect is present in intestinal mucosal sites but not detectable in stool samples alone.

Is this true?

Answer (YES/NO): NO